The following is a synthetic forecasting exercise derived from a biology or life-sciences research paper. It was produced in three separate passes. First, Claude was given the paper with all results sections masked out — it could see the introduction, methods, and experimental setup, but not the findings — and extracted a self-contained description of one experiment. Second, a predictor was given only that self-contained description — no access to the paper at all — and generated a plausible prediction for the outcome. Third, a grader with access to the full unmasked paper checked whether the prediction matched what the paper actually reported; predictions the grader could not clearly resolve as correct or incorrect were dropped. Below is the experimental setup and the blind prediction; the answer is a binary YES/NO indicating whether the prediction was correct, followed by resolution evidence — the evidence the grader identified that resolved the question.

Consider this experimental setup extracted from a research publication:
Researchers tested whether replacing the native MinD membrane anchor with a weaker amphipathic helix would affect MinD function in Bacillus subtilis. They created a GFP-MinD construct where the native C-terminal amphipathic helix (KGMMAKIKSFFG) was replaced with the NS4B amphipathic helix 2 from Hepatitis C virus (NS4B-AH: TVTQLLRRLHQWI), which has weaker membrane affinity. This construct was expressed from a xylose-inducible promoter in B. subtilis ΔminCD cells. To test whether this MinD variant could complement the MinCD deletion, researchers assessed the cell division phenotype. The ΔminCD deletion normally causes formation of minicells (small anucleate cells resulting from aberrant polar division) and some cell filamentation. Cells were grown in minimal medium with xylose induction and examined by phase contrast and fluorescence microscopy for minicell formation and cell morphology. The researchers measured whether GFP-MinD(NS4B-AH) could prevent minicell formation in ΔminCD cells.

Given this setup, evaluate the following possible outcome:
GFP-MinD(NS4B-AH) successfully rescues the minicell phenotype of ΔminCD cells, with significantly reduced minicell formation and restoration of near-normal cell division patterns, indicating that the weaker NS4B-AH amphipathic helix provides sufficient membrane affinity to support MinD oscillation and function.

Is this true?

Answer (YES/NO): NO